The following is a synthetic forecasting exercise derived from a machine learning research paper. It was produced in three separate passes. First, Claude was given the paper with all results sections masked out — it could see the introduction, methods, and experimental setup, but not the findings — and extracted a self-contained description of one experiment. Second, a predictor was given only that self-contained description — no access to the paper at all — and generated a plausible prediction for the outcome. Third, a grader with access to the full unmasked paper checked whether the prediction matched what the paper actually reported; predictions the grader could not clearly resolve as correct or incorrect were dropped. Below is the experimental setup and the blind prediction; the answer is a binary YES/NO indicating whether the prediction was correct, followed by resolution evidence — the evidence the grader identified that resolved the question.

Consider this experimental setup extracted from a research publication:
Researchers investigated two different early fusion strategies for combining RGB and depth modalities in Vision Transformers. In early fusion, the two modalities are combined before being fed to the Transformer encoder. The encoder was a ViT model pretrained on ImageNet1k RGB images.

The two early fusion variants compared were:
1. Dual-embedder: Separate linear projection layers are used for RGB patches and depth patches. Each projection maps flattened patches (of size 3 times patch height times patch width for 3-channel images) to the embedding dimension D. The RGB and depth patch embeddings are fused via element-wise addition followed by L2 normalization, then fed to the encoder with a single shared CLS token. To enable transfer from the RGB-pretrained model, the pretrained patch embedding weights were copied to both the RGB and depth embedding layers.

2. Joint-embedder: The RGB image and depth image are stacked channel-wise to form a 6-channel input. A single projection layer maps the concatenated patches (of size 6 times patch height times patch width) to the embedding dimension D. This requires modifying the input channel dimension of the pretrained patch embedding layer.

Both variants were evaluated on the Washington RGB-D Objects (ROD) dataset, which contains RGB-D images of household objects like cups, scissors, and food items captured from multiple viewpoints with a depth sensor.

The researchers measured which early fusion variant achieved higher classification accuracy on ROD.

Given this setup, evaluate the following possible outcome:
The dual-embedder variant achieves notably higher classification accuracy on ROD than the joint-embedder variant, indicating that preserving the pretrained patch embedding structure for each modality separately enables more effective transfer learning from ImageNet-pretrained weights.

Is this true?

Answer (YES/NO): NO